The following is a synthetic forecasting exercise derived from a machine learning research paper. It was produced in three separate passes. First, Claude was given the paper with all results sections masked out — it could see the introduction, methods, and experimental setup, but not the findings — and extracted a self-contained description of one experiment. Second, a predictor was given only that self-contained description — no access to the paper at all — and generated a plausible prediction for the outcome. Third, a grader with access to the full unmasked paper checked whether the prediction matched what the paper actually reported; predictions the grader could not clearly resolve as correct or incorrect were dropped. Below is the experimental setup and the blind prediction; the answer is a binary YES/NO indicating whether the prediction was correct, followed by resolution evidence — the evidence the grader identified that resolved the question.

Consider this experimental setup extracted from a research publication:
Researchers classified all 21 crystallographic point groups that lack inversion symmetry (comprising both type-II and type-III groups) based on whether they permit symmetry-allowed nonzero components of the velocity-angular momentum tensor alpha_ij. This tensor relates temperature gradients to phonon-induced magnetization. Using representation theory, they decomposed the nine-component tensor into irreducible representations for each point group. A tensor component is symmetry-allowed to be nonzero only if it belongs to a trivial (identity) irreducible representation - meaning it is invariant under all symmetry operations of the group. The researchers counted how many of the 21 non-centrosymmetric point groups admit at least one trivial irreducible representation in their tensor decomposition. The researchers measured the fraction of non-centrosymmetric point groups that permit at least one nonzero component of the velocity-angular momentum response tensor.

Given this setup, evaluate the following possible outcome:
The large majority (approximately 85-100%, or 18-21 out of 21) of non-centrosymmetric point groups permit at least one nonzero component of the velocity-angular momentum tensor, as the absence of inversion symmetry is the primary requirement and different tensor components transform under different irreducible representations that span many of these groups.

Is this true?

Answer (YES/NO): YES